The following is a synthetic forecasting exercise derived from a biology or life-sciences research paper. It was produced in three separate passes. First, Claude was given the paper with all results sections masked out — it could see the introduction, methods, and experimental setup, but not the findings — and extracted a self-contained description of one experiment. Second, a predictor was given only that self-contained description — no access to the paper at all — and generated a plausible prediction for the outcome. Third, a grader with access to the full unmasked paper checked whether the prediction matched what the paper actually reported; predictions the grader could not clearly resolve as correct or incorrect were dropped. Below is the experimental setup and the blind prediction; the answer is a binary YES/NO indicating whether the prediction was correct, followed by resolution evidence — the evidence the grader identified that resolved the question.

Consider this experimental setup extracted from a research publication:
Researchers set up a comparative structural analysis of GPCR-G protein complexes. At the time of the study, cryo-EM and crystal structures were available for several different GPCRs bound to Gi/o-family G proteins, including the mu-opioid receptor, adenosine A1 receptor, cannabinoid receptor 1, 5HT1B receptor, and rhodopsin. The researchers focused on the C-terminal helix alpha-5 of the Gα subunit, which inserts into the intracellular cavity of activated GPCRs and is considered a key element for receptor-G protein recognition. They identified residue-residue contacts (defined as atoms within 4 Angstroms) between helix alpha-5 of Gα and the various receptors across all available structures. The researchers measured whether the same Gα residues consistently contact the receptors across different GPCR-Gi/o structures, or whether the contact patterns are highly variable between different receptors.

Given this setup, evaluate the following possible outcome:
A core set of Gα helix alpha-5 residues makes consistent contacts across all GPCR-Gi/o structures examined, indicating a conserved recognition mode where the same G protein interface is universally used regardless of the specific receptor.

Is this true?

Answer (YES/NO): YES